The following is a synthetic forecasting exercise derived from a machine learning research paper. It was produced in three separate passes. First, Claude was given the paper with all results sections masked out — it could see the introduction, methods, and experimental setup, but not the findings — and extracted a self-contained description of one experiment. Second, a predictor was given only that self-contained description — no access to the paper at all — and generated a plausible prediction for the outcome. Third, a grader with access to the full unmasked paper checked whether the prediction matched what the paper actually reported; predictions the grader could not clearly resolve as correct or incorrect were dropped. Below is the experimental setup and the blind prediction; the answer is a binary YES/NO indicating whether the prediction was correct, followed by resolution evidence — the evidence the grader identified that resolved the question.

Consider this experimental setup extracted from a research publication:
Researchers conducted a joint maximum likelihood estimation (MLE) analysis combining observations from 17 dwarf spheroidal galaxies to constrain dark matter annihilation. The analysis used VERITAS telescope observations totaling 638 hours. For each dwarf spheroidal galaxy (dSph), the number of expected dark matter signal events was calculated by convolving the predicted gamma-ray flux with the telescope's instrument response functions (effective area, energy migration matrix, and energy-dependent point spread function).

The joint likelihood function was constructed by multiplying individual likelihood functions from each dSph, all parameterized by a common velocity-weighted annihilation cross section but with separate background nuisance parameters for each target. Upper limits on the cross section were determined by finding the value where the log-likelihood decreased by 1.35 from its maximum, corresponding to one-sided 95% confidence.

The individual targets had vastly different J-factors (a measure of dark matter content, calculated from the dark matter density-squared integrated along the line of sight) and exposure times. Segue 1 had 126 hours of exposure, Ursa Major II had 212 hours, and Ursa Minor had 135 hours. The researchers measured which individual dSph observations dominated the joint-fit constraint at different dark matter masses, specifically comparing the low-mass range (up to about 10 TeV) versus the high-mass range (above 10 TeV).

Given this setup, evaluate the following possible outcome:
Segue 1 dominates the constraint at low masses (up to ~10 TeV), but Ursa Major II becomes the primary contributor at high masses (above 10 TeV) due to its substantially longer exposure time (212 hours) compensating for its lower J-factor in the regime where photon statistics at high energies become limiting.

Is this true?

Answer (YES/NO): YES